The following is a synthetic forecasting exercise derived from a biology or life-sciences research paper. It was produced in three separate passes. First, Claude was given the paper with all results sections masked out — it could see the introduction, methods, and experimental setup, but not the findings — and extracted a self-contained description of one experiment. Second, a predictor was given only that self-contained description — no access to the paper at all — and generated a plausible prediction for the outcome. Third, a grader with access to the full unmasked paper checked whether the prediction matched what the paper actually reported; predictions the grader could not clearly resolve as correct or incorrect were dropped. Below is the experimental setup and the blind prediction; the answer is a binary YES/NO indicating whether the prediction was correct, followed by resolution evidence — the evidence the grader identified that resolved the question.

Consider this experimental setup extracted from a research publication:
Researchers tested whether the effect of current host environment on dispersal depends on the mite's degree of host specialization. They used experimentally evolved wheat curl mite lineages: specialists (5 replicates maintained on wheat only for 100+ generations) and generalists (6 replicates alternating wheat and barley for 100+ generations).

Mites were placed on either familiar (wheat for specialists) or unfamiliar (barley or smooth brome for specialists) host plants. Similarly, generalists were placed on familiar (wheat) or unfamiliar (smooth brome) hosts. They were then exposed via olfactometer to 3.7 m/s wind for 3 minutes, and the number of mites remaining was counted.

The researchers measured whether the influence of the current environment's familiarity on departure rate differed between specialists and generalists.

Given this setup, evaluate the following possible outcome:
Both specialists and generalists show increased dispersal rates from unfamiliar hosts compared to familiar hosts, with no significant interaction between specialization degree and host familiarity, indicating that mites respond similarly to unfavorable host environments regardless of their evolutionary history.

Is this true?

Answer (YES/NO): NO